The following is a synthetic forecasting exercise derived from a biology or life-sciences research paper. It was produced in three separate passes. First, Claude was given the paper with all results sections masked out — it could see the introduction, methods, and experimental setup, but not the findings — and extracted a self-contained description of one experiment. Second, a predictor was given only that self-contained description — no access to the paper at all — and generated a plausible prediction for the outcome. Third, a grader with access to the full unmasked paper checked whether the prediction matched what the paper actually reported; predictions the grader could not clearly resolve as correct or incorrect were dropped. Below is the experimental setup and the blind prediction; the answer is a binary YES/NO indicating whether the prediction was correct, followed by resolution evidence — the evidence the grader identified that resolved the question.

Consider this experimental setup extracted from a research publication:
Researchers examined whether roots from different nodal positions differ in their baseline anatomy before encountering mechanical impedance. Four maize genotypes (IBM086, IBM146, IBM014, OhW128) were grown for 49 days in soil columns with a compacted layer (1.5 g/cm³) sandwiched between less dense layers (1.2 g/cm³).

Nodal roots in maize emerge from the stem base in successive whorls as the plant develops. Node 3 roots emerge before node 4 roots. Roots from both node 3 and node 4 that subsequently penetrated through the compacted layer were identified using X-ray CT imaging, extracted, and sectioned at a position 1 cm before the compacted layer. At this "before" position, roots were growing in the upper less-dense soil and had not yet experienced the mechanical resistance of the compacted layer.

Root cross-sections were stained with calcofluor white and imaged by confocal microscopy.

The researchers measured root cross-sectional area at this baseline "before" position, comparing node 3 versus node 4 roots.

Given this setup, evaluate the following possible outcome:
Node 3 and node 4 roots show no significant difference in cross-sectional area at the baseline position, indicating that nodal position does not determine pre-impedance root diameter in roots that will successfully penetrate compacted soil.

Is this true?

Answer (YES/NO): NO